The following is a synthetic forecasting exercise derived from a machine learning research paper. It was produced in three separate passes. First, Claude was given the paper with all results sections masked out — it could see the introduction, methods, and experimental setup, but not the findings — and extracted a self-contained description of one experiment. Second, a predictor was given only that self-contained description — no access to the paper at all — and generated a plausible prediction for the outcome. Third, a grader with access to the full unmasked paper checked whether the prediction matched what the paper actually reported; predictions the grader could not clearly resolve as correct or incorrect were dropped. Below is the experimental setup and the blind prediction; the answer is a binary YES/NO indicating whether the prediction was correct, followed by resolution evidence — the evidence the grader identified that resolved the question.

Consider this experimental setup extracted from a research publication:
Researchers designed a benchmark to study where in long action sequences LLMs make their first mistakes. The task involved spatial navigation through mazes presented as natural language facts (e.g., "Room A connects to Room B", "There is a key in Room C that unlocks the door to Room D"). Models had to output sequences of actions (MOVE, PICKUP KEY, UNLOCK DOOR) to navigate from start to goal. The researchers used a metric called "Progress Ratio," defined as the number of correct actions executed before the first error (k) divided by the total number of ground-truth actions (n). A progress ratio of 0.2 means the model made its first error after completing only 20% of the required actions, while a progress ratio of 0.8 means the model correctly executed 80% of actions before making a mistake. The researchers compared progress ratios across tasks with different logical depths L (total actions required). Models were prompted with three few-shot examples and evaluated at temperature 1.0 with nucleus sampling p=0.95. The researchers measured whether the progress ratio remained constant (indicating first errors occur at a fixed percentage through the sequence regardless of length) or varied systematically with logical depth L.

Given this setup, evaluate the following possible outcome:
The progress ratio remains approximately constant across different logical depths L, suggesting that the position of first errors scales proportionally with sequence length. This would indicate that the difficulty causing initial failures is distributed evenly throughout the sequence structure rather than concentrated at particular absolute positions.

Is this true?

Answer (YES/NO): NO